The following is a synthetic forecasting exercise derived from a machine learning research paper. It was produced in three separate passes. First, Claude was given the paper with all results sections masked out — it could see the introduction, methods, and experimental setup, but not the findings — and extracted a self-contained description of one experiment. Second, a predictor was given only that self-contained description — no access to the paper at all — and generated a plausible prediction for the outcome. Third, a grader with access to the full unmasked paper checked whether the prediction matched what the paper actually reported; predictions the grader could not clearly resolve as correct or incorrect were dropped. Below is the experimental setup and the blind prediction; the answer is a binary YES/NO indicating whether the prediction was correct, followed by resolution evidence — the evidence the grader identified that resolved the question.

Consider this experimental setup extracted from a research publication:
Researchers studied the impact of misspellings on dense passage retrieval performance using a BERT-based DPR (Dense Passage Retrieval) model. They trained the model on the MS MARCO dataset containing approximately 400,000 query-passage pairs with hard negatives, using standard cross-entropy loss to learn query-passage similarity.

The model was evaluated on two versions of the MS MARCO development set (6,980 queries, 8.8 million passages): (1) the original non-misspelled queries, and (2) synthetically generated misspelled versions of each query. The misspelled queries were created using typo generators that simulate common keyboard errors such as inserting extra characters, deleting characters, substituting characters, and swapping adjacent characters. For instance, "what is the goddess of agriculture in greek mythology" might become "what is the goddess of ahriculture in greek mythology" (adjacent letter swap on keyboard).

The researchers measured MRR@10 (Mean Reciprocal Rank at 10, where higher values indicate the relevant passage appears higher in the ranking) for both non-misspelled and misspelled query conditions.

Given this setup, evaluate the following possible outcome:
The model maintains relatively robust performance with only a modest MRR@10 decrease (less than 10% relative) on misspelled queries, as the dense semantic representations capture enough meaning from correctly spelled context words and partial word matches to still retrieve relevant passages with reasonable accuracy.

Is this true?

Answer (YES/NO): NO